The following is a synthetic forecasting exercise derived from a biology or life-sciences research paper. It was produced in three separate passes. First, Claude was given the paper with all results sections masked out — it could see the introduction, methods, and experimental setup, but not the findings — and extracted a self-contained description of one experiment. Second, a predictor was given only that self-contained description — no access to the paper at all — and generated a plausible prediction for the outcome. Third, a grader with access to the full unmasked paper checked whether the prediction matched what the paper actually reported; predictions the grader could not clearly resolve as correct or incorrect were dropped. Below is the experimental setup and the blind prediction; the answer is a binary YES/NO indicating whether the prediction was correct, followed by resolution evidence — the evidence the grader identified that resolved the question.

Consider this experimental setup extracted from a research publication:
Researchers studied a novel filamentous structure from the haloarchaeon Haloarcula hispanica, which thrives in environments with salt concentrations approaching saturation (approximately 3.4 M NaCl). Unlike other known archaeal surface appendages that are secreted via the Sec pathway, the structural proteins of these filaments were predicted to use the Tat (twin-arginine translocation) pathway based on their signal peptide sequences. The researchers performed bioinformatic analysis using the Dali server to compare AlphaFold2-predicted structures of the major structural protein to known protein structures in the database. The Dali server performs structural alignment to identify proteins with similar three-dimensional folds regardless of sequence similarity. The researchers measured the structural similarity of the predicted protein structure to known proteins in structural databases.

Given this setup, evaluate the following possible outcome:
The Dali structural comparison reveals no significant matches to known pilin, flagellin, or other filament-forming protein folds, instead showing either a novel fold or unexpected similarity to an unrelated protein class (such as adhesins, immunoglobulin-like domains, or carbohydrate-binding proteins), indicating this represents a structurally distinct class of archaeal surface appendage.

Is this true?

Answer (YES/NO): NO